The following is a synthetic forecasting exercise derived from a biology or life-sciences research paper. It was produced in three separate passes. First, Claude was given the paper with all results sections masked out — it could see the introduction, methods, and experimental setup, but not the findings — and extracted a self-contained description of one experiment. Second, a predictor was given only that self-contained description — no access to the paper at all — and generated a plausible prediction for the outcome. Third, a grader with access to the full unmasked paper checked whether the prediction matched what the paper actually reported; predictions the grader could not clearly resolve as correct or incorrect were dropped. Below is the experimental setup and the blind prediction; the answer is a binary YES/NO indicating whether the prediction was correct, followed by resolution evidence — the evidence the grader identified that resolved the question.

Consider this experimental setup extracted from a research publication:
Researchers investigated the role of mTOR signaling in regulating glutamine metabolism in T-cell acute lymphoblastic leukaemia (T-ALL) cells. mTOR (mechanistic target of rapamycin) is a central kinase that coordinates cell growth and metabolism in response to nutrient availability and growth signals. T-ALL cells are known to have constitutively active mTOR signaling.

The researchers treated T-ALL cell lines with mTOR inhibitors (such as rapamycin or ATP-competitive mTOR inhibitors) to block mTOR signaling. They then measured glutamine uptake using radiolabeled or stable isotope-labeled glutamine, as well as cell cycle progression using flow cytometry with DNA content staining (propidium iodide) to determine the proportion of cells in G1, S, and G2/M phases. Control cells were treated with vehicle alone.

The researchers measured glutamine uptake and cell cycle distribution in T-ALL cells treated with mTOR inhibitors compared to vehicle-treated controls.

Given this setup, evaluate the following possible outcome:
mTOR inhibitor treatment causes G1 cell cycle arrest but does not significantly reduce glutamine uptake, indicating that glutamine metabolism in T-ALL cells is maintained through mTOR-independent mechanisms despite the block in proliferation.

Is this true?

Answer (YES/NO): NO